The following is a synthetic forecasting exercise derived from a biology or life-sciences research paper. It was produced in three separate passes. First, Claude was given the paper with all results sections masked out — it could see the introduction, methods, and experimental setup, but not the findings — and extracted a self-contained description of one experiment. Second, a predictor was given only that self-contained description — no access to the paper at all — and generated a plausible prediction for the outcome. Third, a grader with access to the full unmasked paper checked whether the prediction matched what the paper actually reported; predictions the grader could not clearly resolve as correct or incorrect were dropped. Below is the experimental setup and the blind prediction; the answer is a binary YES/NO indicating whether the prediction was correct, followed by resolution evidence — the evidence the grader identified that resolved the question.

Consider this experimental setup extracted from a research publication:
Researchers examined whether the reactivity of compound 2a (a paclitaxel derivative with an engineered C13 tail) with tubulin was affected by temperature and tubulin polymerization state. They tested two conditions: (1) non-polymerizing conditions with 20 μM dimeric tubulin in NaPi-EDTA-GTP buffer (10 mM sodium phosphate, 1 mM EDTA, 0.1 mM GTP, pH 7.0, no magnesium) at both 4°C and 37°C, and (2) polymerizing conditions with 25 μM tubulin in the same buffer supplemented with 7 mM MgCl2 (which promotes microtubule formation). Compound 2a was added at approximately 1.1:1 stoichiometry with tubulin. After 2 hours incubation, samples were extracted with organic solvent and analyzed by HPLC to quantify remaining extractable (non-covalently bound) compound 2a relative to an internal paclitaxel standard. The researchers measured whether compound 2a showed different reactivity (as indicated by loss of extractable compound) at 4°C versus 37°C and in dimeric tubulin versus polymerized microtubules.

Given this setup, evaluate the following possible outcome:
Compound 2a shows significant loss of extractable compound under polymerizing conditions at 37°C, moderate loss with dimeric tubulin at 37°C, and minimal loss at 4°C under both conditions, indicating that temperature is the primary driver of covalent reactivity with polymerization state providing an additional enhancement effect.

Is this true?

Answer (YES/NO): NO